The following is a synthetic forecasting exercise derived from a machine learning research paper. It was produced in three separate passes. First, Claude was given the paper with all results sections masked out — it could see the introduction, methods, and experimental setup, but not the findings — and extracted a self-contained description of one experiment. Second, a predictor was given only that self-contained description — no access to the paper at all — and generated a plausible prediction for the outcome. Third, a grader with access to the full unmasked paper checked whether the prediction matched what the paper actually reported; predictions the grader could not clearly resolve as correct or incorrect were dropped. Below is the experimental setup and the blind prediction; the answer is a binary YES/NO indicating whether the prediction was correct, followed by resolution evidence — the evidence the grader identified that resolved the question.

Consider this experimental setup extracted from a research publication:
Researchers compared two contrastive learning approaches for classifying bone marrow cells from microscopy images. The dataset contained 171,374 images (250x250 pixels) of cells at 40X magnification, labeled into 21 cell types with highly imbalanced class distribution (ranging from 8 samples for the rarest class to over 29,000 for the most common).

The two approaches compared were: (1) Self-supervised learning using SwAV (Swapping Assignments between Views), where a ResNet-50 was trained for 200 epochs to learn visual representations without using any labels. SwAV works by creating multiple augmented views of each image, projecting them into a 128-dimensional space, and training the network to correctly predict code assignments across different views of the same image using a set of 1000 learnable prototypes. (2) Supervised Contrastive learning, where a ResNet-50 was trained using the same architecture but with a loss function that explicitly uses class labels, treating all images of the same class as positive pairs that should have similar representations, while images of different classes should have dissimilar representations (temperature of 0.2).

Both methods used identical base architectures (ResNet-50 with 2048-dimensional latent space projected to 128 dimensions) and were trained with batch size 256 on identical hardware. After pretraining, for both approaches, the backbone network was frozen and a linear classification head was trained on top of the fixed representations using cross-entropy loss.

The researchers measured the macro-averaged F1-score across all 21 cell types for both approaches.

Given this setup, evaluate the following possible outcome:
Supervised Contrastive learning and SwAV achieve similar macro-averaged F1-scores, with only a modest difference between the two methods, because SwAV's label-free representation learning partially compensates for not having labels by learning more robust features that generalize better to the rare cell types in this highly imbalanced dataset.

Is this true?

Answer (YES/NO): NO